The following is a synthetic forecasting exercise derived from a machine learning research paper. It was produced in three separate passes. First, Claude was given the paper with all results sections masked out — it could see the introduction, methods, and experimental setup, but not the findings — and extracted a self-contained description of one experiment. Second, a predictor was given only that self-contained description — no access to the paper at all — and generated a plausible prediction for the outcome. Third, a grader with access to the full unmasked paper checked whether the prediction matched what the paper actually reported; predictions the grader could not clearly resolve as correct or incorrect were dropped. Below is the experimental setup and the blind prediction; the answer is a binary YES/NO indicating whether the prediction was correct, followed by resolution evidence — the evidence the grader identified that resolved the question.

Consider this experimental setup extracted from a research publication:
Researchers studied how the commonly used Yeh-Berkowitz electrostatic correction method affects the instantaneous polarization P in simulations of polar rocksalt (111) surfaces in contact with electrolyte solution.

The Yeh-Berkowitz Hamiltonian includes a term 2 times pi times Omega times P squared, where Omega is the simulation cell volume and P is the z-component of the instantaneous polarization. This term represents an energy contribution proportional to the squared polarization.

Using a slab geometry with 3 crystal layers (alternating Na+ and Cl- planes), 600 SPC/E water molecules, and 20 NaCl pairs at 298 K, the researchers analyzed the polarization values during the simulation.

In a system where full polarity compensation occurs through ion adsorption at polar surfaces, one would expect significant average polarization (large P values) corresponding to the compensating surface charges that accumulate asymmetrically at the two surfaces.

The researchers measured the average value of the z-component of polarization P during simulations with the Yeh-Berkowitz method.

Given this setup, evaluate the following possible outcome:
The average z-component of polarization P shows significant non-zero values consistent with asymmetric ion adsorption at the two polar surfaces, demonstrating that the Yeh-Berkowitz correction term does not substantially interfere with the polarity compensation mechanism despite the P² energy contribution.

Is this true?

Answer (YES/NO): NO